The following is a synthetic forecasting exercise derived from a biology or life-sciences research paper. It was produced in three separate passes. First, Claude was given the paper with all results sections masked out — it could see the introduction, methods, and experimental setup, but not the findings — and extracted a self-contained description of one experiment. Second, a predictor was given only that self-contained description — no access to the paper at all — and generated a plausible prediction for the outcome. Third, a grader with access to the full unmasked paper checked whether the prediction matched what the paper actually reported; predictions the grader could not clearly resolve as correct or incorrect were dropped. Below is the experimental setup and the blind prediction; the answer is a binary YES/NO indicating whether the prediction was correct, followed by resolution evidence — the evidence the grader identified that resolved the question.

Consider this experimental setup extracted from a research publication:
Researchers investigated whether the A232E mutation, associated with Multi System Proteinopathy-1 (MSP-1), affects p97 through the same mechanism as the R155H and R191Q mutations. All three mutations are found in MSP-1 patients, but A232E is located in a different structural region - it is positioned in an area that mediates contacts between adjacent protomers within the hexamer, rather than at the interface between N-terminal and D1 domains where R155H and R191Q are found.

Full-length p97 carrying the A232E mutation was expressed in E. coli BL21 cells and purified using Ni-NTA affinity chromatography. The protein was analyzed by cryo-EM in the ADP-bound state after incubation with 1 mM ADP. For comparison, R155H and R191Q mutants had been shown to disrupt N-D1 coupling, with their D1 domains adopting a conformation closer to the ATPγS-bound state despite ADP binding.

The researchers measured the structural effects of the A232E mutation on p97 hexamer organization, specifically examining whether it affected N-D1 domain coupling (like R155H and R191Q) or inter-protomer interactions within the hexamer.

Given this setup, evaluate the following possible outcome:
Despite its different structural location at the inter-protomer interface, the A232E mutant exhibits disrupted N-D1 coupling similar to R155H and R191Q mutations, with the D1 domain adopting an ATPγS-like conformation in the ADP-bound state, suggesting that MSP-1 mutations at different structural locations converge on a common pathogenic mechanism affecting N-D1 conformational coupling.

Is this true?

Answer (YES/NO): YES